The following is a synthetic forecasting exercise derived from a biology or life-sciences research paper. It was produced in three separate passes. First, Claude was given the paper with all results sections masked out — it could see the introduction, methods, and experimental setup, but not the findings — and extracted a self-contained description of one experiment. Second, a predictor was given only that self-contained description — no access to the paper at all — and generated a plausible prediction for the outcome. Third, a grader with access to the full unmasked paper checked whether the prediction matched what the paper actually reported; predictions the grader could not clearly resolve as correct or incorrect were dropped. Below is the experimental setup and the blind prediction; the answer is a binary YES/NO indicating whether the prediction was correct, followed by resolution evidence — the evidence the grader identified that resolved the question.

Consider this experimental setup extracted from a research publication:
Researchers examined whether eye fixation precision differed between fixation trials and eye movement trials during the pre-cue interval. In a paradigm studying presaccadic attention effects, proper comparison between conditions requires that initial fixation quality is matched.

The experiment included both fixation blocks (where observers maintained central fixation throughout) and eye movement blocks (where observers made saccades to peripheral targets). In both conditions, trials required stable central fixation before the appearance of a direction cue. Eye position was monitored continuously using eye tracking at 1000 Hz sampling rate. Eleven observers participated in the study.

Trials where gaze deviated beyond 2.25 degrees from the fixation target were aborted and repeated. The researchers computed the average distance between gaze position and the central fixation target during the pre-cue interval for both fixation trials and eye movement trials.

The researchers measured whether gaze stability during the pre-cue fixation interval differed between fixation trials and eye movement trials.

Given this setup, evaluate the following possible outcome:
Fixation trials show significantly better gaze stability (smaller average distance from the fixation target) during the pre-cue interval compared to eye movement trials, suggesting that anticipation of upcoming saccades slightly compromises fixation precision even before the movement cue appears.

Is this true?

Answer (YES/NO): NO